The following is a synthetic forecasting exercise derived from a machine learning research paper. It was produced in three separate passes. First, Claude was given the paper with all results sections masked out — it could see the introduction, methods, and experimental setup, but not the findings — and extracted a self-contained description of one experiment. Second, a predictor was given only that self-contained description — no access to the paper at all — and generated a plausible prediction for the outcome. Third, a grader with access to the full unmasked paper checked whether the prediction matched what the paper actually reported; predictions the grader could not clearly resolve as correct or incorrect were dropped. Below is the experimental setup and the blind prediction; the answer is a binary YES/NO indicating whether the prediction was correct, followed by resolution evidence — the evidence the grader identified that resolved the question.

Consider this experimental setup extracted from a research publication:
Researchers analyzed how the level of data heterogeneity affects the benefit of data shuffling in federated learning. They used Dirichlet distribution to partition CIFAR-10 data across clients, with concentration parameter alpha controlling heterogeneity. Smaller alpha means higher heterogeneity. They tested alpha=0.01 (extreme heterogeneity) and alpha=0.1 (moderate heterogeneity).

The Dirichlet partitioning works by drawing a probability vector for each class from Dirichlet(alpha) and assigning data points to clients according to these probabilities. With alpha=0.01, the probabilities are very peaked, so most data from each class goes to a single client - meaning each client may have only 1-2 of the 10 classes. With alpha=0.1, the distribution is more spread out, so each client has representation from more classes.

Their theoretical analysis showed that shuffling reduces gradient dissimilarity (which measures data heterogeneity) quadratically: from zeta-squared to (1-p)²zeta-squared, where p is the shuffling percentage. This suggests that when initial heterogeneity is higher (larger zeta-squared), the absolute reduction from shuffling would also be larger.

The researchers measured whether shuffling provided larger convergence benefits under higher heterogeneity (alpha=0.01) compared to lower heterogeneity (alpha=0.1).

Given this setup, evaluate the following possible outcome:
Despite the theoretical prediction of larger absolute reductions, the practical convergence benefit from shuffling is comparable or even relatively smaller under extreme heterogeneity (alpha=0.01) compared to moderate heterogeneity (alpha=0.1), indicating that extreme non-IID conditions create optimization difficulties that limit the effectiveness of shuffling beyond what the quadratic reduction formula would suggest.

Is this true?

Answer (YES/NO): NO